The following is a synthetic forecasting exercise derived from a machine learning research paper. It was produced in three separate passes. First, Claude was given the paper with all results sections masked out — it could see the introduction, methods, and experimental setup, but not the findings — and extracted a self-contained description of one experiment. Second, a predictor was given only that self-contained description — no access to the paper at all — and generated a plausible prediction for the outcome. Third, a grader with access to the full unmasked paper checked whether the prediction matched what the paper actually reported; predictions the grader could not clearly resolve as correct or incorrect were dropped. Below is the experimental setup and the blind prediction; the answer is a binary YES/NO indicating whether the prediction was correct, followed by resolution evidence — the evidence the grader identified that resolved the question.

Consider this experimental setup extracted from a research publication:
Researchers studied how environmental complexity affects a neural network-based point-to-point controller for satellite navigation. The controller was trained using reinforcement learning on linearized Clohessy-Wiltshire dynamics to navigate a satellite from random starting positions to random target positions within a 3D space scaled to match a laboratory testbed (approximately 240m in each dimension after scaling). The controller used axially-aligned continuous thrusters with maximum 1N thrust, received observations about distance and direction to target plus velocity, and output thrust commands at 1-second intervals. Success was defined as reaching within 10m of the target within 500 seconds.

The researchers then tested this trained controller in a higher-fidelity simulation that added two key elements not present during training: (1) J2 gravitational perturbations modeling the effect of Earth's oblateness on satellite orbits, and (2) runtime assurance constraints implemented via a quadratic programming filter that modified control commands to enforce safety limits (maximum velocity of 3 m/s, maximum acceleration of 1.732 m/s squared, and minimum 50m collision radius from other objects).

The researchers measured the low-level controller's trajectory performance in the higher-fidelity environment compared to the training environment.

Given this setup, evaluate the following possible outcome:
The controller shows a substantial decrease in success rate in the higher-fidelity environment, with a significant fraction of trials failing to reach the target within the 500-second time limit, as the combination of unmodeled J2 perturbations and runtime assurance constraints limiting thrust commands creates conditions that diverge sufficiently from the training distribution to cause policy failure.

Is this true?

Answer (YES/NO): NO